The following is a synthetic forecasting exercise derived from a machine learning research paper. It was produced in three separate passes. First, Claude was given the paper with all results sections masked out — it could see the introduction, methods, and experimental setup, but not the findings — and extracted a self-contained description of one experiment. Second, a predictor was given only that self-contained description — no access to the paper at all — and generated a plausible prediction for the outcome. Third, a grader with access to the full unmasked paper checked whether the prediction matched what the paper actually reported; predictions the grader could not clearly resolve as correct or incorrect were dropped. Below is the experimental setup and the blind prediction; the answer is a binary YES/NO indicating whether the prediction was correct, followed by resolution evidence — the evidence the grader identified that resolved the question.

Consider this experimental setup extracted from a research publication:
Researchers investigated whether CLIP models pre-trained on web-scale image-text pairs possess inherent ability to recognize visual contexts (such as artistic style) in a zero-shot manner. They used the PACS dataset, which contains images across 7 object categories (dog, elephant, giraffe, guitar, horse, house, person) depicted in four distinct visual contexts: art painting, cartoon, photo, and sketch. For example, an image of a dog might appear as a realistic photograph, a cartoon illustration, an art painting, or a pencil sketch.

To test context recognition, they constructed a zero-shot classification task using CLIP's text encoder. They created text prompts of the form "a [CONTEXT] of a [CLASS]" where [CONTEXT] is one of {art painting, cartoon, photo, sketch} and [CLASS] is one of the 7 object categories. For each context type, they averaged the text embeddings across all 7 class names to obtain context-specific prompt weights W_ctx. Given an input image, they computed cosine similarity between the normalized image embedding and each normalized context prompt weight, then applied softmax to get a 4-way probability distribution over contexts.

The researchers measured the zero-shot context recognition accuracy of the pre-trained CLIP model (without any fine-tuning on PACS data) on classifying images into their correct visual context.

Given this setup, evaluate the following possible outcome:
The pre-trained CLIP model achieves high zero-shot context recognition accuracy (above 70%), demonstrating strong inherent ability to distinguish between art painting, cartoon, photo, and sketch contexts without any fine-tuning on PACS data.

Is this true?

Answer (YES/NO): YES